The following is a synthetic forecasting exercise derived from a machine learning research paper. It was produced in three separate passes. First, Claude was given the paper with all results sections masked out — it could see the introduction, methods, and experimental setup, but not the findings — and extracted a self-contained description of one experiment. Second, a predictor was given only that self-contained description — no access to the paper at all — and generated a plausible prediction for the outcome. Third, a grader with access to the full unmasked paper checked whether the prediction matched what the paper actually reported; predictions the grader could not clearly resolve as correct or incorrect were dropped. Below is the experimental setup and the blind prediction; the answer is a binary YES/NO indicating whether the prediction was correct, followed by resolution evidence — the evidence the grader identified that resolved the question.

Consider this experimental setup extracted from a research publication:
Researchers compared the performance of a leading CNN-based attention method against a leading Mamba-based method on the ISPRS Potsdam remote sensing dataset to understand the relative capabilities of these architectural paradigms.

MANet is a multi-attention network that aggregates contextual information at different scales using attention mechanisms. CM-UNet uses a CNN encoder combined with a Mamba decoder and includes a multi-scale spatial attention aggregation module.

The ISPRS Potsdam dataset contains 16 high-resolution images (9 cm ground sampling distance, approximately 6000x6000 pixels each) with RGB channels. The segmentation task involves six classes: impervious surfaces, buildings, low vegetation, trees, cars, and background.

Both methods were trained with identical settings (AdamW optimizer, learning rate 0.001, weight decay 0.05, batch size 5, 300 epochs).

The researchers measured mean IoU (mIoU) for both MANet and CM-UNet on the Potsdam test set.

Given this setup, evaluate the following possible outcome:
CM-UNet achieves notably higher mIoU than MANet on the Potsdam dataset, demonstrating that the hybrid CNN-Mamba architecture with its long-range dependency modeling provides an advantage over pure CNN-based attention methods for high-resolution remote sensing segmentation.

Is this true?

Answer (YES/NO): NO